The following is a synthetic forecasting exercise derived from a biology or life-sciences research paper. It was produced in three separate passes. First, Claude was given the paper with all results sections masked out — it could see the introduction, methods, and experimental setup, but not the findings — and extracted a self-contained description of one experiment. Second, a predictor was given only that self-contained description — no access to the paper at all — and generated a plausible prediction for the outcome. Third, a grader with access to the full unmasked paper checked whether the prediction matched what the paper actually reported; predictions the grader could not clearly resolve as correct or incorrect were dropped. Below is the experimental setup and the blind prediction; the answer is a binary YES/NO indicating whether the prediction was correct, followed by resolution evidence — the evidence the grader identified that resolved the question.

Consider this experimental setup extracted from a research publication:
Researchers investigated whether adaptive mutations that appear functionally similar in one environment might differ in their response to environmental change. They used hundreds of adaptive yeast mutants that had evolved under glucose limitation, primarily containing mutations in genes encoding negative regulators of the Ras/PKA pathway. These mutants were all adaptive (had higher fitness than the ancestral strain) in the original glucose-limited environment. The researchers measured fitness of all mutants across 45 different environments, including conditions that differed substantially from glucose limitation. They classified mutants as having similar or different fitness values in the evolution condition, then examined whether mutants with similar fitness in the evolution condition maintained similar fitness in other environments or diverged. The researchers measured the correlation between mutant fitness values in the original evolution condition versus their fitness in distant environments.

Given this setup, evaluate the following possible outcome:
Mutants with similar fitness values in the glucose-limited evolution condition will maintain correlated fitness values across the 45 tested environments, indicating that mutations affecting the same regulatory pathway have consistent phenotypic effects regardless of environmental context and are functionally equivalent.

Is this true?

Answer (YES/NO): NO